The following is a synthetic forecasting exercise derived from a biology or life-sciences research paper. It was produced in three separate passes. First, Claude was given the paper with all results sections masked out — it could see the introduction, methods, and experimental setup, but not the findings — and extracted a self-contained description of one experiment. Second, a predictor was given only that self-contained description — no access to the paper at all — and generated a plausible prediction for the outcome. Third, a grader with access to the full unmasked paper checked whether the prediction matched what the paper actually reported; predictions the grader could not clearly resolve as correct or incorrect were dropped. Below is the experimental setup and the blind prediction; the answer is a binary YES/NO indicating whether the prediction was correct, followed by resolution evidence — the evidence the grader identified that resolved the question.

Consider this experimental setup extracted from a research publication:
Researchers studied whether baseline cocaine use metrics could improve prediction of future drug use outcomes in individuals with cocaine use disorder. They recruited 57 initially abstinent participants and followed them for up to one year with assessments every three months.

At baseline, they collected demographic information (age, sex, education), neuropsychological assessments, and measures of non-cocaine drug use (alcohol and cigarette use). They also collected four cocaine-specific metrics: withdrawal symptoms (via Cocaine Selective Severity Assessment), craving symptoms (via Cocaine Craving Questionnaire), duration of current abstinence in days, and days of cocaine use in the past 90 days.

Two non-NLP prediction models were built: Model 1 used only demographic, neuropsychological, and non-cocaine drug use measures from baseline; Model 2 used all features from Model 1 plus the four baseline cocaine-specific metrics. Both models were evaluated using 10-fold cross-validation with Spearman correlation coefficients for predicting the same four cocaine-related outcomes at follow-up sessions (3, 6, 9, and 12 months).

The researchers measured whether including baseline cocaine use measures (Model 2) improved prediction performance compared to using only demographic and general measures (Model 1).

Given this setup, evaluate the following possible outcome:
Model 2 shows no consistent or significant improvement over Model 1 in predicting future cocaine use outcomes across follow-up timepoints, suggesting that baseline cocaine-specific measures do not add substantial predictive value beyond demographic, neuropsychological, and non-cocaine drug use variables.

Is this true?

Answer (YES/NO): NO